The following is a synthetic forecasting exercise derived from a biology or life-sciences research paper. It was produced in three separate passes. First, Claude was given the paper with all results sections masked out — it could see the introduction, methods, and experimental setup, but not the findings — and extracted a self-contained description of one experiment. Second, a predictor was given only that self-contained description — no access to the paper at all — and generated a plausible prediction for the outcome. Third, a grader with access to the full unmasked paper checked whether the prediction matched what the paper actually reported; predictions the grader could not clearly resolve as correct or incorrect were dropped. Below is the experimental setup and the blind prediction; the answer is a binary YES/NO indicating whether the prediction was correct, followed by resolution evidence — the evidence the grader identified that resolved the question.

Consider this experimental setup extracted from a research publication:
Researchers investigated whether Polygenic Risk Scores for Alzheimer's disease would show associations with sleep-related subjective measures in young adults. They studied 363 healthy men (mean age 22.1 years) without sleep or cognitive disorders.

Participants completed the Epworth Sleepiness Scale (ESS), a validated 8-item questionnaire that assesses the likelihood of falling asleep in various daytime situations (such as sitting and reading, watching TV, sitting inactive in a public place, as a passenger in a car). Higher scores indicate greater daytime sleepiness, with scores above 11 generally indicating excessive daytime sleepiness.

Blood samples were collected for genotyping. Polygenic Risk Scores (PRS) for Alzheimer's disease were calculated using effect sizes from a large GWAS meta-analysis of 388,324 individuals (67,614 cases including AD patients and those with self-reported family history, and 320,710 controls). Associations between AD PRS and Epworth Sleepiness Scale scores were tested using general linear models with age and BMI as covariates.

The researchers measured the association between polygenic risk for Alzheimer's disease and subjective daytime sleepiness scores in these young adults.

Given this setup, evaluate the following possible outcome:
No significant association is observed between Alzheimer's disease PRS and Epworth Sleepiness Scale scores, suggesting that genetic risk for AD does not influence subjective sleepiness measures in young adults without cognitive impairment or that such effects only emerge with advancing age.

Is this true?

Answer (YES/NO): NO